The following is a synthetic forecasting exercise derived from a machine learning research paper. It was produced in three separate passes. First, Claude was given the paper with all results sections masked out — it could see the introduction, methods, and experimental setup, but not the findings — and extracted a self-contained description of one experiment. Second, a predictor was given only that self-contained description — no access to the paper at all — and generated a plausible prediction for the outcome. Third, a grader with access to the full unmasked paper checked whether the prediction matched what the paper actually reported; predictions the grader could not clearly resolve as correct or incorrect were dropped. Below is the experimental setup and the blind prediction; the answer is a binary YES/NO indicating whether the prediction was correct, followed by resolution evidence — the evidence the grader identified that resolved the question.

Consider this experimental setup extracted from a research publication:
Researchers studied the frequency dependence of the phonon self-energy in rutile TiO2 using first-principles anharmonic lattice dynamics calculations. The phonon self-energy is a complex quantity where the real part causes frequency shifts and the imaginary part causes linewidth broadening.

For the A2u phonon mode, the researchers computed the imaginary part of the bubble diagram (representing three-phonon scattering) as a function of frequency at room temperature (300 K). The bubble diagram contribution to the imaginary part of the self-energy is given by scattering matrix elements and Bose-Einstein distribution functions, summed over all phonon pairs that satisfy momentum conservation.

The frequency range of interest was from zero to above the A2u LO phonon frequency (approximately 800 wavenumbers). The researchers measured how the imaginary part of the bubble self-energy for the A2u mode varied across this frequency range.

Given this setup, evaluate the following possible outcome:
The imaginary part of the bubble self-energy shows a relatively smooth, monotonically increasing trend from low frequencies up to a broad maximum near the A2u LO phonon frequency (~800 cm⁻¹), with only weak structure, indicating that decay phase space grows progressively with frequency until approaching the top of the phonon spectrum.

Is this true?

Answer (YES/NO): NO